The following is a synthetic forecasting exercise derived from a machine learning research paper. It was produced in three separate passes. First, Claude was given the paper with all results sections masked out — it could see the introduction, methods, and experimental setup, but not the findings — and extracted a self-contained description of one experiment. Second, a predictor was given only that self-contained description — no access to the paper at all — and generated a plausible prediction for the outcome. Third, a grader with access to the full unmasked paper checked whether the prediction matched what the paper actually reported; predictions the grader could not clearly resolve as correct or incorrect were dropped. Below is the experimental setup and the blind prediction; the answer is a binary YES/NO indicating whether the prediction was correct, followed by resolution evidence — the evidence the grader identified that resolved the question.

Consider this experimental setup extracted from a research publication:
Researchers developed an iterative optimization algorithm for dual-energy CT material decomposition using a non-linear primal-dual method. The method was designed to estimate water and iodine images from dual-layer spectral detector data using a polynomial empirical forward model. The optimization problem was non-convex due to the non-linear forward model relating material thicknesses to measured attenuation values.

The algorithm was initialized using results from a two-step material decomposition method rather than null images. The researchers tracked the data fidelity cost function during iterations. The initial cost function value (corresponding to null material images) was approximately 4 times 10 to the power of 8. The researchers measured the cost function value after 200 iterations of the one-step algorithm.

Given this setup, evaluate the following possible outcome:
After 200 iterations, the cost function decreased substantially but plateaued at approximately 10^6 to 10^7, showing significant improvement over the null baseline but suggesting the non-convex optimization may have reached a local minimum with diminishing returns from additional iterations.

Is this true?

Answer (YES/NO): NO